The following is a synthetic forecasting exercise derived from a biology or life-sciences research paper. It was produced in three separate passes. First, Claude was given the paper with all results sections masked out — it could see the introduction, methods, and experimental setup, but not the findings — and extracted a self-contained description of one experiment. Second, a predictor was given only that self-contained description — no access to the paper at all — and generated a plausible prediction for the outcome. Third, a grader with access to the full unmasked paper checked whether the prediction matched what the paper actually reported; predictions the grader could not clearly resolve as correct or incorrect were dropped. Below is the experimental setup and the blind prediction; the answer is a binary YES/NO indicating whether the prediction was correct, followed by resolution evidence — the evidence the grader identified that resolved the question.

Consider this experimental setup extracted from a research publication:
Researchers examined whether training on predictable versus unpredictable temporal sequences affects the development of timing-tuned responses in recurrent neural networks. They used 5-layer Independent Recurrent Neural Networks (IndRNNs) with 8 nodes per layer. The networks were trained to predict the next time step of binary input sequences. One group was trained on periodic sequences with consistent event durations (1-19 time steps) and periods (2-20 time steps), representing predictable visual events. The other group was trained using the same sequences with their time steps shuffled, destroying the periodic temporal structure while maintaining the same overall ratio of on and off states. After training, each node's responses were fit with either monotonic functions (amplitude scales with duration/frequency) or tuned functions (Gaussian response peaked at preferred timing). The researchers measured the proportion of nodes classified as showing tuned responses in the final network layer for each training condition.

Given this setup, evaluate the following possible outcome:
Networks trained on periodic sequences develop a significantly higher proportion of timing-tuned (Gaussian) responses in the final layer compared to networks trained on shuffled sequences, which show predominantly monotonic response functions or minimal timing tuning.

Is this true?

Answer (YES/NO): NO